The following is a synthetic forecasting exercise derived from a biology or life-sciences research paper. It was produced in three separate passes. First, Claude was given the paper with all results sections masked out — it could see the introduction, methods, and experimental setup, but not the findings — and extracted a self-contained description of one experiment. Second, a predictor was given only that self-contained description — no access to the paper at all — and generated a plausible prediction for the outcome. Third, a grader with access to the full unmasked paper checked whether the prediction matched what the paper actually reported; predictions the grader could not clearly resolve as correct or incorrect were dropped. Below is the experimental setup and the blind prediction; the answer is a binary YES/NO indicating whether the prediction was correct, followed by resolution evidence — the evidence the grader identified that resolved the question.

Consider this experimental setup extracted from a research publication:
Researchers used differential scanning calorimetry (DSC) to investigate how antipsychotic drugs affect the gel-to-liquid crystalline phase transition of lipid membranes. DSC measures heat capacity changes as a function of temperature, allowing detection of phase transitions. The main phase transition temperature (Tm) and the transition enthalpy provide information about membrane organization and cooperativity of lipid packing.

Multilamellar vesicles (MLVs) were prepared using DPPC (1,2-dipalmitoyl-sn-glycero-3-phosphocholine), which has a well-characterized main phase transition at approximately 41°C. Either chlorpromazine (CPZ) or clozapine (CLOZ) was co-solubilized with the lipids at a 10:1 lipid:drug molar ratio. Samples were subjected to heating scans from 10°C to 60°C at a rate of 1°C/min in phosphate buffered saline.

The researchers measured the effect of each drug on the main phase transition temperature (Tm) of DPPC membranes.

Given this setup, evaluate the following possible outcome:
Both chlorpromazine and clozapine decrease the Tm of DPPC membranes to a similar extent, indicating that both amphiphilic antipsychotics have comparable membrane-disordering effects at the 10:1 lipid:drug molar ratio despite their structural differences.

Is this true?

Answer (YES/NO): NO